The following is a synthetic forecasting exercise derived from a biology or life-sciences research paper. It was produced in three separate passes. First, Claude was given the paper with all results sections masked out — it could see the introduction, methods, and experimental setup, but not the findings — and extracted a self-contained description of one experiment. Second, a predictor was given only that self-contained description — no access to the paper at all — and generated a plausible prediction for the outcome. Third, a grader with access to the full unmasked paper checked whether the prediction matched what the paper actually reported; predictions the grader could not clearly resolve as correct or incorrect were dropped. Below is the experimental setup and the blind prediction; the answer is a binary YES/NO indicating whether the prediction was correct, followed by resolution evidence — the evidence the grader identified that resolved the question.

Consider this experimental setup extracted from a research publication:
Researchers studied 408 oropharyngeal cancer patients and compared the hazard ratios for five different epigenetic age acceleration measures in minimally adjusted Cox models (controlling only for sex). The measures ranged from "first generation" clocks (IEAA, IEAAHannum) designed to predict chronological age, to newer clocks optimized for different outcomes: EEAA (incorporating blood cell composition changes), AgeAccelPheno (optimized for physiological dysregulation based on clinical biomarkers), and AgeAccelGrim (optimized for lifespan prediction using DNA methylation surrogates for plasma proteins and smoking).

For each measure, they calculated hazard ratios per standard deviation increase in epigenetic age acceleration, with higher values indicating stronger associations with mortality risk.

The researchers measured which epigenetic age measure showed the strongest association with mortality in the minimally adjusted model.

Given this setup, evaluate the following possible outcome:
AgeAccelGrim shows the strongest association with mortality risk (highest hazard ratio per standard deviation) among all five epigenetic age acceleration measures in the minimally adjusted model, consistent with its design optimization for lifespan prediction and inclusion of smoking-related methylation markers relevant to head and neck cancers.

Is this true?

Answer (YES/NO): YES